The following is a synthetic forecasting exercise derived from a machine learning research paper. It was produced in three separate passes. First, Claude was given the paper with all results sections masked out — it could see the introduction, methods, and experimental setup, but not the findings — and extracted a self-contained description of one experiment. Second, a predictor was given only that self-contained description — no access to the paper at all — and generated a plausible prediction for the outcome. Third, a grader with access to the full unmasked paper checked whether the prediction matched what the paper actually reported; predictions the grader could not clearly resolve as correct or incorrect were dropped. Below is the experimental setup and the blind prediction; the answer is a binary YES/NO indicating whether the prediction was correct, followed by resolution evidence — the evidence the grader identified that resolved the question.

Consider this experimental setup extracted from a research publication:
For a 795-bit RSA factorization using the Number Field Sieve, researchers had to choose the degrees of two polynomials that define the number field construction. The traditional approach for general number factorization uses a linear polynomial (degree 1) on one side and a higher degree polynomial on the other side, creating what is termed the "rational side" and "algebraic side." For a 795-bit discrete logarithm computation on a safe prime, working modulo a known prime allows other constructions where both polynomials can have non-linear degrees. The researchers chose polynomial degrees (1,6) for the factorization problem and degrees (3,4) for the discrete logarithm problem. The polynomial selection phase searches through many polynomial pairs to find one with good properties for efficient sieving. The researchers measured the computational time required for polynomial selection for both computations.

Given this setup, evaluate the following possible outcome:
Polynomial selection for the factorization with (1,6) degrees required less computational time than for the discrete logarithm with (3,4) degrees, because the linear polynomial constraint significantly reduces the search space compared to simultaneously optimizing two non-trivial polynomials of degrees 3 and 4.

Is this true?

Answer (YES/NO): YES